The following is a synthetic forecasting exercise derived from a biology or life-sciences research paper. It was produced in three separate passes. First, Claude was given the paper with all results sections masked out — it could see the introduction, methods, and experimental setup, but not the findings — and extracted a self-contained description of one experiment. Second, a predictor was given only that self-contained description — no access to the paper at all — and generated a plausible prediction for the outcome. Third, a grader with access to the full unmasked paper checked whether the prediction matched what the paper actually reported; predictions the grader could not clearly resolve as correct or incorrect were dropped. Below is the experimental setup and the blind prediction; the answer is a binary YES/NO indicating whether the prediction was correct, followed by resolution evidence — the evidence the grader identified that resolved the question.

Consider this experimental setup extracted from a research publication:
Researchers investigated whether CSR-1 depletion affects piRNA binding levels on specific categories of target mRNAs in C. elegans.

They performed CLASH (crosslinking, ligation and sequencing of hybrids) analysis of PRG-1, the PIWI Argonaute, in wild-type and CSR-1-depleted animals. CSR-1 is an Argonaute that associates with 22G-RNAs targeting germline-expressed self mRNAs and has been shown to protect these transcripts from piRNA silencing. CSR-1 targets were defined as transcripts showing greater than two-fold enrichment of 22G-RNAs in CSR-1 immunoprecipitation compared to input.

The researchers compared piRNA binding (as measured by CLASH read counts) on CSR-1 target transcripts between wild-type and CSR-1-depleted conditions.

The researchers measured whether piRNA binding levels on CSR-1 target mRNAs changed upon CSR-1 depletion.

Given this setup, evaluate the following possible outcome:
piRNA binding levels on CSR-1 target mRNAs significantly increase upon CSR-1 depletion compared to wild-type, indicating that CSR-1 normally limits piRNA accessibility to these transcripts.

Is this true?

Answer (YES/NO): YES